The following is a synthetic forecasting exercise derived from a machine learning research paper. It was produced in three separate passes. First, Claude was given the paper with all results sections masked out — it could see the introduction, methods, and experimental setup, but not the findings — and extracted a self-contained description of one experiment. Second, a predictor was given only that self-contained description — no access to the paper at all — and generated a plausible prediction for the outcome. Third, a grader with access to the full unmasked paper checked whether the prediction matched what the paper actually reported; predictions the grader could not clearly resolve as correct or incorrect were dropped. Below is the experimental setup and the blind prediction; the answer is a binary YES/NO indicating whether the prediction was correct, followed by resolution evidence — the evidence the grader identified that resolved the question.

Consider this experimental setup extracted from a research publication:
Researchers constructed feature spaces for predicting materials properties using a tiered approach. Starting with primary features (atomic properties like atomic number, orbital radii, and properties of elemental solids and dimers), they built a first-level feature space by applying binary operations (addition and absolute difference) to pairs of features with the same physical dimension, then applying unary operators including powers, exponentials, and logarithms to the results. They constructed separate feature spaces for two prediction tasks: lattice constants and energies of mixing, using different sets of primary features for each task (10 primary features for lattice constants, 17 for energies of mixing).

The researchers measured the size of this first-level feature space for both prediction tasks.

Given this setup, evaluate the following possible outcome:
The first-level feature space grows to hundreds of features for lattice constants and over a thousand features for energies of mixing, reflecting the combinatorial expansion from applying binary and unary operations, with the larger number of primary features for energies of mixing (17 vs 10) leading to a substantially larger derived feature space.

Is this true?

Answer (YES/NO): NO